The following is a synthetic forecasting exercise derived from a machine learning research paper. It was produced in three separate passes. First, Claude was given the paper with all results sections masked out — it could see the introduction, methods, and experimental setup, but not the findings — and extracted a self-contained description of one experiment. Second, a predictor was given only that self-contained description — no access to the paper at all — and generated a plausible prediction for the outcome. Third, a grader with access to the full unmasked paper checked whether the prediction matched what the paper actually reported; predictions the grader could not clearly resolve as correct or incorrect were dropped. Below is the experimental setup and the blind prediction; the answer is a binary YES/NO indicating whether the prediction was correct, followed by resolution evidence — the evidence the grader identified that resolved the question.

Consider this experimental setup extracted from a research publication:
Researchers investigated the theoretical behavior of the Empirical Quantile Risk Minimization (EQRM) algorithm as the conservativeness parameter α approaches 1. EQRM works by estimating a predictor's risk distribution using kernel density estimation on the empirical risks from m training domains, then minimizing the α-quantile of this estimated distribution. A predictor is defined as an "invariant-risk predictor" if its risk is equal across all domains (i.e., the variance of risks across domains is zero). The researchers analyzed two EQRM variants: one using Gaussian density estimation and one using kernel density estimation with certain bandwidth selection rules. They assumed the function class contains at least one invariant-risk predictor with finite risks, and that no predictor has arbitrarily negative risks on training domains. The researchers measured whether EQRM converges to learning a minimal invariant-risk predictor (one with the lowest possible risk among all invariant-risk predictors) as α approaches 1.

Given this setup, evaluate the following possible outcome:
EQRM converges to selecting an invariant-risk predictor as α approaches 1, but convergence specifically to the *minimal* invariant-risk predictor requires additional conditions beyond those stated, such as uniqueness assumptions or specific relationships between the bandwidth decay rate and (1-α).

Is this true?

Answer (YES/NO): NO